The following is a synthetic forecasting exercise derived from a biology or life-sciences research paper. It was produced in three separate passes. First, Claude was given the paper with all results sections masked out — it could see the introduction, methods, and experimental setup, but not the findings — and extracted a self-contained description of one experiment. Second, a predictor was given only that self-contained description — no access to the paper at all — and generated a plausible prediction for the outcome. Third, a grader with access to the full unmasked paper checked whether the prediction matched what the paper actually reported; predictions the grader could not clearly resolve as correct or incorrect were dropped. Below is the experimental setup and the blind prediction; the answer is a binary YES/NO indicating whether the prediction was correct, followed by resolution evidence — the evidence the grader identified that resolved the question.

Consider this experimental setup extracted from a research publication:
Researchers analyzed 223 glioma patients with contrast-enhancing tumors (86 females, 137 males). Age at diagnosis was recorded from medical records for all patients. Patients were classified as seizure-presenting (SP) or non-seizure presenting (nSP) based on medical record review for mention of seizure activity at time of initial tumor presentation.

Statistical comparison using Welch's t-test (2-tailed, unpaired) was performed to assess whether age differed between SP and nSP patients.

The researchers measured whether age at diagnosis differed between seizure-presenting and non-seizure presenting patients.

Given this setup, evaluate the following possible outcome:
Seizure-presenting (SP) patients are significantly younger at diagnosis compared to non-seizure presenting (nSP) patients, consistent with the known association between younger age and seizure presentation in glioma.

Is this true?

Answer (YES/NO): NO